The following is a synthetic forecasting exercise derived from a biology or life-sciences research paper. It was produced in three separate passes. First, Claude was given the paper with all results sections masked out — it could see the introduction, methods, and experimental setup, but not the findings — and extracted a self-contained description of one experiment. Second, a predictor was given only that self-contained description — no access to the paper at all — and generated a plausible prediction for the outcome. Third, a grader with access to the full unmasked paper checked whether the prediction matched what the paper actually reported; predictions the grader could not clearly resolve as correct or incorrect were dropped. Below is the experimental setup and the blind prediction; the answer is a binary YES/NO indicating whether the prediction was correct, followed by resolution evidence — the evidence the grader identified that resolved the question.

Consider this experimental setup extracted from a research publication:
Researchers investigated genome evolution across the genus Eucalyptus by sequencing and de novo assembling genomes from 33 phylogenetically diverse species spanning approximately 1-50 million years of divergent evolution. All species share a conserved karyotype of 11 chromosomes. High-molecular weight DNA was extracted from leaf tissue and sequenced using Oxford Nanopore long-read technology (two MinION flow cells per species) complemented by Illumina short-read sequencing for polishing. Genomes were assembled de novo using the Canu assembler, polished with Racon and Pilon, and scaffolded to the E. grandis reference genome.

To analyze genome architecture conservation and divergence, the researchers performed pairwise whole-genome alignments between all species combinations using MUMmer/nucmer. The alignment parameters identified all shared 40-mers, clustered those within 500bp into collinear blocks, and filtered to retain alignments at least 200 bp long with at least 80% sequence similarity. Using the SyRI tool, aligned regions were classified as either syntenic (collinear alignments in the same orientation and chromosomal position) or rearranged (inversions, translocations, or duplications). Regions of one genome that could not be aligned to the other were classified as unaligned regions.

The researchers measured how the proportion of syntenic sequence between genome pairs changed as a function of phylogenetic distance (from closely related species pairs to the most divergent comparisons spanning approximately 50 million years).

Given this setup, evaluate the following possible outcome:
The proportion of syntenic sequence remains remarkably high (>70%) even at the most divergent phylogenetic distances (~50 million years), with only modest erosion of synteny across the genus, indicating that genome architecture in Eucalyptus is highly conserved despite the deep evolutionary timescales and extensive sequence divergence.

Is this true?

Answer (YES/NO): NO